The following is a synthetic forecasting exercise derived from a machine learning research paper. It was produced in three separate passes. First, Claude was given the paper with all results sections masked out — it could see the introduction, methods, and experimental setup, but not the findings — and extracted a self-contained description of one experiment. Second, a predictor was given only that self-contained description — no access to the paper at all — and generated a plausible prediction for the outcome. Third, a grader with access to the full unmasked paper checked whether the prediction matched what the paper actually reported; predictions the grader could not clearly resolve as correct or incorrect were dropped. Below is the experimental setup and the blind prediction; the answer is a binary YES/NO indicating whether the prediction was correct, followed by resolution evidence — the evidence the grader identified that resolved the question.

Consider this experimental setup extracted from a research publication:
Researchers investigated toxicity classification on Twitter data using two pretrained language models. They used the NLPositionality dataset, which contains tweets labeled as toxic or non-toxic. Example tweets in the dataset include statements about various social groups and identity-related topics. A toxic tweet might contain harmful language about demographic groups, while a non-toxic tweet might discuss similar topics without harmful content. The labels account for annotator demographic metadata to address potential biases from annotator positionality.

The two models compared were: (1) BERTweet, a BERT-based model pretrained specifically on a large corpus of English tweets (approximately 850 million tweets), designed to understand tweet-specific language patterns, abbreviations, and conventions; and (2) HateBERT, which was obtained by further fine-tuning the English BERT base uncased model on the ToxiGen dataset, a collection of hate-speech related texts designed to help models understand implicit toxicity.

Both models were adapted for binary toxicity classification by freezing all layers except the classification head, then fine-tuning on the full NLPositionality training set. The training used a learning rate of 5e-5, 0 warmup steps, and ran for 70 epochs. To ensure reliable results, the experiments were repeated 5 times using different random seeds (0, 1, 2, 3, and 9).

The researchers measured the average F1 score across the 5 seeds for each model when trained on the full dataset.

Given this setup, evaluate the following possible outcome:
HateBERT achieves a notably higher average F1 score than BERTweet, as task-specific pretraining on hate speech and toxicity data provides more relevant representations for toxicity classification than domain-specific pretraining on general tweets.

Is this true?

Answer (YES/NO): NO